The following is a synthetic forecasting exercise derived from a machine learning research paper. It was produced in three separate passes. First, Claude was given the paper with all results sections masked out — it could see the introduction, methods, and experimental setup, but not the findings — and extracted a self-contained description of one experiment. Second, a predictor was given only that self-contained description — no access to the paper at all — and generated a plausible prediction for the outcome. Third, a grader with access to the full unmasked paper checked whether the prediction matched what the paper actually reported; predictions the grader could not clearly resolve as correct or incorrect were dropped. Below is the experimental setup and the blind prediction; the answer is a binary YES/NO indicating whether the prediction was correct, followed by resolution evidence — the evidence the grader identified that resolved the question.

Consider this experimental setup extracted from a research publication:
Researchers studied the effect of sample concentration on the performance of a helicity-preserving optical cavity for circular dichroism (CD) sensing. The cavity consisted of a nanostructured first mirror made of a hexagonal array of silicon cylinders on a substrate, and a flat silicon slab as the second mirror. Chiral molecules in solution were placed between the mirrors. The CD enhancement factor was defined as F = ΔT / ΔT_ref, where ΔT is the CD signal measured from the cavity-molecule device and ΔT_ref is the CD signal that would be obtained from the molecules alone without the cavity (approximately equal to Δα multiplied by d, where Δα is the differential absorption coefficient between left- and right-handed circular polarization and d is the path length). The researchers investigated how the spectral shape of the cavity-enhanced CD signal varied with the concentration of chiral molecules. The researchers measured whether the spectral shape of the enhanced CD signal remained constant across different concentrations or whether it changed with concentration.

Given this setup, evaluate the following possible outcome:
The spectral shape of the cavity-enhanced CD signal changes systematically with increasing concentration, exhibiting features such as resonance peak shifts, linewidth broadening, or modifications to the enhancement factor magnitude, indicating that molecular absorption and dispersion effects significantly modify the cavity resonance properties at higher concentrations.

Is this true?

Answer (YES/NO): YES